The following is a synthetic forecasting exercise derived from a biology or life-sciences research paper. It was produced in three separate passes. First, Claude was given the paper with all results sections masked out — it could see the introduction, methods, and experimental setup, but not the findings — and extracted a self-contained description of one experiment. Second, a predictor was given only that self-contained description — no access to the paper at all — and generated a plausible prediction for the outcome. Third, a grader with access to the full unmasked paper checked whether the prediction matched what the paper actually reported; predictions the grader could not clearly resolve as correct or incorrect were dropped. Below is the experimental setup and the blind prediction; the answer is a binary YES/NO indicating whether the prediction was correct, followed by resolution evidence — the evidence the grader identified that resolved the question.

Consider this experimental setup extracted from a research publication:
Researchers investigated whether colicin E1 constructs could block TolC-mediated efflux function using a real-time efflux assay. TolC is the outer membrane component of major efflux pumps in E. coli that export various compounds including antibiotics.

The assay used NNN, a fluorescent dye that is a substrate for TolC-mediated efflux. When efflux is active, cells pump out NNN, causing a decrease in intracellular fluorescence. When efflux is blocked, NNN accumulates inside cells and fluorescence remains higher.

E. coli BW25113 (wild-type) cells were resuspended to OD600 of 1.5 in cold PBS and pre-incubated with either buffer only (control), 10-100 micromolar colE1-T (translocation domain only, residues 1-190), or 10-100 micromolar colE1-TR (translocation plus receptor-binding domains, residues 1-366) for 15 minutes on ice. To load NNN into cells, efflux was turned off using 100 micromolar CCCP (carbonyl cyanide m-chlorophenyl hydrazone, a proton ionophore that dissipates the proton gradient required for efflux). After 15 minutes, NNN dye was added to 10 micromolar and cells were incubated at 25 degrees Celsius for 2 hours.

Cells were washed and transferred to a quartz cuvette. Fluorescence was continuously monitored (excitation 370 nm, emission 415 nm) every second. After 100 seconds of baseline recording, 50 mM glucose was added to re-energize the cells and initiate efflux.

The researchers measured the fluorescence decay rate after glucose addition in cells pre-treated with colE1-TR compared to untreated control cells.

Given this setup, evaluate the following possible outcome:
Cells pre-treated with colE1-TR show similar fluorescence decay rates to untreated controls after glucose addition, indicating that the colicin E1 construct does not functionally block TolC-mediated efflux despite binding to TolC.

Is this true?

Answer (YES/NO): NO